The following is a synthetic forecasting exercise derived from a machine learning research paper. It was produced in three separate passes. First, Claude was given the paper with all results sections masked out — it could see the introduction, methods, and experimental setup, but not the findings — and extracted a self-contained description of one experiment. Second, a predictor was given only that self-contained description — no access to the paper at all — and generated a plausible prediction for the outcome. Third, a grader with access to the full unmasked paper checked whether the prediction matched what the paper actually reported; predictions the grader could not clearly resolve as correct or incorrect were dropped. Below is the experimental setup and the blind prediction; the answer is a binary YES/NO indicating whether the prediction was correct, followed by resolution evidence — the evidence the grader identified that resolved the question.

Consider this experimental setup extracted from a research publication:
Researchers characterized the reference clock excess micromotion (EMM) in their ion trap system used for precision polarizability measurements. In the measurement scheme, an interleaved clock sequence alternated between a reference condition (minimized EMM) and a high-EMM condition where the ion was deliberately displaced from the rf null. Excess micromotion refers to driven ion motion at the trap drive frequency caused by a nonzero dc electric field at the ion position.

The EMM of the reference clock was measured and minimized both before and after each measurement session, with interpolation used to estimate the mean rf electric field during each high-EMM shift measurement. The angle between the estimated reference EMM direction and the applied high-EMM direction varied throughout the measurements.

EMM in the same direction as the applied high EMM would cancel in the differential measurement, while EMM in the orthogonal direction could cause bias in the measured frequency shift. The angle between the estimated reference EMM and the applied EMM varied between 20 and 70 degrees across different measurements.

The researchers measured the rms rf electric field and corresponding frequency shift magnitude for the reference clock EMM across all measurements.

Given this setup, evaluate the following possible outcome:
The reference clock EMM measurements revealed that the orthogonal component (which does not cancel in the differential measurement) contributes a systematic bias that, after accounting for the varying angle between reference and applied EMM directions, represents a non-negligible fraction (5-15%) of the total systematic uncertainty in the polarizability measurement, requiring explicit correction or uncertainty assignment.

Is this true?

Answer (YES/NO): NO